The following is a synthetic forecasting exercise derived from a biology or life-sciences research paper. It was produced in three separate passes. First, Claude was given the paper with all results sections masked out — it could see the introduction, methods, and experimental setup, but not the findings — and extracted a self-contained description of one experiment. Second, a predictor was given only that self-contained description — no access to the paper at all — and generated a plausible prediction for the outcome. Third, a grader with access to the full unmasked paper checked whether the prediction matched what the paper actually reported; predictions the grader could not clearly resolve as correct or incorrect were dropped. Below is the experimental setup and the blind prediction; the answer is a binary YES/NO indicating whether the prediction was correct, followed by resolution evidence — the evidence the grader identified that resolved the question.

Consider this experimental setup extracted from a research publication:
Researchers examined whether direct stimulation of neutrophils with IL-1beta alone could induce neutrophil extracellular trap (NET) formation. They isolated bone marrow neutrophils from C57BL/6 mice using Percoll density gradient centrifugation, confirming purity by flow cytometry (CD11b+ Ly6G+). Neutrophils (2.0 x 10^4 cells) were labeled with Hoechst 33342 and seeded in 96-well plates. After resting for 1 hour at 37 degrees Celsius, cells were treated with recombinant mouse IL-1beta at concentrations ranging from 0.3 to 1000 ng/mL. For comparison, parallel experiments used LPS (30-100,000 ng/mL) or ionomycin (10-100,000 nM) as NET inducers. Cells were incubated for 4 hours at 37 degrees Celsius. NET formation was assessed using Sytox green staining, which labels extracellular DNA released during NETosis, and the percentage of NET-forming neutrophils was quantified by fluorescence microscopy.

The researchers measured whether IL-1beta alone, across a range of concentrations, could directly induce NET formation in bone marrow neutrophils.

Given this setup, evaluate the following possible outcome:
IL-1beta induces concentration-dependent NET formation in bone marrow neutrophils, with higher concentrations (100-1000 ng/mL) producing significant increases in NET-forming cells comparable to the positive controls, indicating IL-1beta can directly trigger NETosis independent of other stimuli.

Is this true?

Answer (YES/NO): NO